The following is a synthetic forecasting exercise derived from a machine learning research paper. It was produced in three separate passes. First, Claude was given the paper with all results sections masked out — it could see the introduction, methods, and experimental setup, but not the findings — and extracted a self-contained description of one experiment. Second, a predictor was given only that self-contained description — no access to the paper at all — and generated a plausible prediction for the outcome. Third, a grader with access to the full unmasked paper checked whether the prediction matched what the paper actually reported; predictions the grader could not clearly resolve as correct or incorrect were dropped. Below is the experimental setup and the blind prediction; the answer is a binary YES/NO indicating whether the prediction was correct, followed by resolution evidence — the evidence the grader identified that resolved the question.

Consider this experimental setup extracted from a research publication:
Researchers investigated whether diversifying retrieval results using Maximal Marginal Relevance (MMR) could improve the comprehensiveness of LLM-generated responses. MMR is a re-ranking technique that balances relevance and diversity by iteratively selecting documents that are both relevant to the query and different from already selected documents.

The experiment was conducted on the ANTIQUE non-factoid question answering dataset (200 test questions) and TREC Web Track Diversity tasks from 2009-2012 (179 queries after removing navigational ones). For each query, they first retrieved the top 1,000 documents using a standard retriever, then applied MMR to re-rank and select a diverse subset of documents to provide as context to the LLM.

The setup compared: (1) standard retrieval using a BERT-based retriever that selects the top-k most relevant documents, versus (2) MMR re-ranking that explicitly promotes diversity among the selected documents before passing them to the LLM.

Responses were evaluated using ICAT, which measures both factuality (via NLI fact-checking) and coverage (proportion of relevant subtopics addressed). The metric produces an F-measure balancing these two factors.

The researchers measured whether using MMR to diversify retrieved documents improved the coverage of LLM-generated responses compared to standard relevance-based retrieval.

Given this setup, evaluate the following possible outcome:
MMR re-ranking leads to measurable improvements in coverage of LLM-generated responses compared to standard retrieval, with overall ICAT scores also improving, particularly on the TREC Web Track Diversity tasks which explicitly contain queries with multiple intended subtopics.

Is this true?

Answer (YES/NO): NO